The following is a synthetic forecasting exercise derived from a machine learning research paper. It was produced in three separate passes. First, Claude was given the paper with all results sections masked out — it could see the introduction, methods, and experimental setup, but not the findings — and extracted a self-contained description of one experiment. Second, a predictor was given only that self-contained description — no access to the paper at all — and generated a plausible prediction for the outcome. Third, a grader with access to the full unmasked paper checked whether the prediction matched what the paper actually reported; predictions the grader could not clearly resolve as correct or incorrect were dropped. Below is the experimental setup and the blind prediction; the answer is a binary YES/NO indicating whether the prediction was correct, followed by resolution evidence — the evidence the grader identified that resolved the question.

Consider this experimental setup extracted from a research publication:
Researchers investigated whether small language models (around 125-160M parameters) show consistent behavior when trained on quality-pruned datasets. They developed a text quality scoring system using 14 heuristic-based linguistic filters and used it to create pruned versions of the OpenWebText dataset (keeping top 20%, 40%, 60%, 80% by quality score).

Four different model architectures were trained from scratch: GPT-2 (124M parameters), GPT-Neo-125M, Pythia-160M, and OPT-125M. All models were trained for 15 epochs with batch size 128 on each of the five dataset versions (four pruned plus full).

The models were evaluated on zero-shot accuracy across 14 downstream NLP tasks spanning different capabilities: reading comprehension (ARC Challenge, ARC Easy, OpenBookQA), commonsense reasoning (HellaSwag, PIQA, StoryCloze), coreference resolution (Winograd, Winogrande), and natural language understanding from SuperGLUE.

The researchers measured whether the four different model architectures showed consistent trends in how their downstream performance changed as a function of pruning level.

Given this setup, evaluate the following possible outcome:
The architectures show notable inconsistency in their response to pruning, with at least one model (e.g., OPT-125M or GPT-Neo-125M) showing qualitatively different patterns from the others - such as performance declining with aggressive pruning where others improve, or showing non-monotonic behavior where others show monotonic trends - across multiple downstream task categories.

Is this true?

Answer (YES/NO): NO